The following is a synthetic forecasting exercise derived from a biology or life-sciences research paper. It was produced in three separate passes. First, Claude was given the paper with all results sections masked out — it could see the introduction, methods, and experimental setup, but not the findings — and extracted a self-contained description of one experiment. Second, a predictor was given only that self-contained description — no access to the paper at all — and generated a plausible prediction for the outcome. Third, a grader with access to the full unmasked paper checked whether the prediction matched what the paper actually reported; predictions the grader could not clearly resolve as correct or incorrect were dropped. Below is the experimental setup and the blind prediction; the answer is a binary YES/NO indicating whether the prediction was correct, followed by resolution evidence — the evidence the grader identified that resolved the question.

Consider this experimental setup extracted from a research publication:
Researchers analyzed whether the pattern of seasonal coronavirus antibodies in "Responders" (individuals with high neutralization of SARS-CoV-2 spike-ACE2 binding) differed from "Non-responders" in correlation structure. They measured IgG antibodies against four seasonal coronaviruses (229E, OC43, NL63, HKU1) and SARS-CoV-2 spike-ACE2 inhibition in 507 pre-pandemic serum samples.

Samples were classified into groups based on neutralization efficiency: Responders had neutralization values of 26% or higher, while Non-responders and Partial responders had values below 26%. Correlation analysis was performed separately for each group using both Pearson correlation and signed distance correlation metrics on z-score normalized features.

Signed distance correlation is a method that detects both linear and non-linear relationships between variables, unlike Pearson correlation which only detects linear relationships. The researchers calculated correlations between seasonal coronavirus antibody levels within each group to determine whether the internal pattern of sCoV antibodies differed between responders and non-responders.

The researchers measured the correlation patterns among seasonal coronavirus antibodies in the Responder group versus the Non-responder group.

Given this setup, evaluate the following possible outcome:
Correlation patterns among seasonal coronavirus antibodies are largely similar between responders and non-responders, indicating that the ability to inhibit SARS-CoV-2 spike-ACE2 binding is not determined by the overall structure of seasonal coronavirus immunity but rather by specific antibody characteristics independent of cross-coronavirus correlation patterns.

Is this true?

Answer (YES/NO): NO